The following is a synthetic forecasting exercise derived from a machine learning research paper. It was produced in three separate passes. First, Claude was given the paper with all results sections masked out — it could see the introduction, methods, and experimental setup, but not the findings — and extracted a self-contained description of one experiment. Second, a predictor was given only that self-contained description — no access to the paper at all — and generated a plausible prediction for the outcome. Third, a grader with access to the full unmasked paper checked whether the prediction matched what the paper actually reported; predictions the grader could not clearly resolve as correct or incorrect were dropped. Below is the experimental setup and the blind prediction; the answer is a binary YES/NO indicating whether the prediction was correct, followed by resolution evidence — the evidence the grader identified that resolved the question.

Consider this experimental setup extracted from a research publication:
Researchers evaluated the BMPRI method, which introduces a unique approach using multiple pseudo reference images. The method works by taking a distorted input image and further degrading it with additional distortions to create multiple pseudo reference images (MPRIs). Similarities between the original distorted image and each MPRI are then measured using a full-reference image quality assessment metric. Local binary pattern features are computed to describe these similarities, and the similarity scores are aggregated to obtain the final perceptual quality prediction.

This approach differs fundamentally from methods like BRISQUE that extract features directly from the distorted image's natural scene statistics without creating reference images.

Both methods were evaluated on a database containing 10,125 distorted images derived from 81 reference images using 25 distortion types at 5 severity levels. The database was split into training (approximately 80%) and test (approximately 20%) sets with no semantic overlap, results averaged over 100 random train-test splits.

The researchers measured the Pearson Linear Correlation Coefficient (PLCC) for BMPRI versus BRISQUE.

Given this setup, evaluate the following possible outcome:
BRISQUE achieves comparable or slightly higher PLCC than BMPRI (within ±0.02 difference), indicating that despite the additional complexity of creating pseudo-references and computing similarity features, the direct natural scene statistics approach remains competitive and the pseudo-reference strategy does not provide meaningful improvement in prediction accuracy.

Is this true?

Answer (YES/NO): NO